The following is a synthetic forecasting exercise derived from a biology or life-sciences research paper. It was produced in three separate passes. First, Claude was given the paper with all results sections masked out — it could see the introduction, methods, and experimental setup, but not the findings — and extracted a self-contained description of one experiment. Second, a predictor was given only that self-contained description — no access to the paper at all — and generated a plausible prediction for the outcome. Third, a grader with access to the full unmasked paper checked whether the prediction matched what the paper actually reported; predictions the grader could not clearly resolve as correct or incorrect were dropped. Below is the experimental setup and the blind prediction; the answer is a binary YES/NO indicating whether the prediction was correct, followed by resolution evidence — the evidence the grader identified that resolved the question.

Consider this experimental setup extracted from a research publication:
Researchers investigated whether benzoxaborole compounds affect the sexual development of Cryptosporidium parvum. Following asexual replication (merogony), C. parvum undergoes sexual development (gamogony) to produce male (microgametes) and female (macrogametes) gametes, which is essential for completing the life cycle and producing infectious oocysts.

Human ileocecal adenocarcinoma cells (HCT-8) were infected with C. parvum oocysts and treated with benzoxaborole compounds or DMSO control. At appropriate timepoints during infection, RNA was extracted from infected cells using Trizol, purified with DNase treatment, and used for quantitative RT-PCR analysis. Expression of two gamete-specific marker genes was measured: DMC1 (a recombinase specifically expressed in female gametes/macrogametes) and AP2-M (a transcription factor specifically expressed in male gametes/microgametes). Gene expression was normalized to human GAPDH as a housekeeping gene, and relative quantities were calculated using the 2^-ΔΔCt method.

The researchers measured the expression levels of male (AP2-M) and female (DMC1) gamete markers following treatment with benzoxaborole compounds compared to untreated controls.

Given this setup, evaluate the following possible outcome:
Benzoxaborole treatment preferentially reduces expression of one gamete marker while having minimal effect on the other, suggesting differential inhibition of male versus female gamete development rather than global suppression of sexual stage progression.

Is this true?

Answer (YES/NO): NO